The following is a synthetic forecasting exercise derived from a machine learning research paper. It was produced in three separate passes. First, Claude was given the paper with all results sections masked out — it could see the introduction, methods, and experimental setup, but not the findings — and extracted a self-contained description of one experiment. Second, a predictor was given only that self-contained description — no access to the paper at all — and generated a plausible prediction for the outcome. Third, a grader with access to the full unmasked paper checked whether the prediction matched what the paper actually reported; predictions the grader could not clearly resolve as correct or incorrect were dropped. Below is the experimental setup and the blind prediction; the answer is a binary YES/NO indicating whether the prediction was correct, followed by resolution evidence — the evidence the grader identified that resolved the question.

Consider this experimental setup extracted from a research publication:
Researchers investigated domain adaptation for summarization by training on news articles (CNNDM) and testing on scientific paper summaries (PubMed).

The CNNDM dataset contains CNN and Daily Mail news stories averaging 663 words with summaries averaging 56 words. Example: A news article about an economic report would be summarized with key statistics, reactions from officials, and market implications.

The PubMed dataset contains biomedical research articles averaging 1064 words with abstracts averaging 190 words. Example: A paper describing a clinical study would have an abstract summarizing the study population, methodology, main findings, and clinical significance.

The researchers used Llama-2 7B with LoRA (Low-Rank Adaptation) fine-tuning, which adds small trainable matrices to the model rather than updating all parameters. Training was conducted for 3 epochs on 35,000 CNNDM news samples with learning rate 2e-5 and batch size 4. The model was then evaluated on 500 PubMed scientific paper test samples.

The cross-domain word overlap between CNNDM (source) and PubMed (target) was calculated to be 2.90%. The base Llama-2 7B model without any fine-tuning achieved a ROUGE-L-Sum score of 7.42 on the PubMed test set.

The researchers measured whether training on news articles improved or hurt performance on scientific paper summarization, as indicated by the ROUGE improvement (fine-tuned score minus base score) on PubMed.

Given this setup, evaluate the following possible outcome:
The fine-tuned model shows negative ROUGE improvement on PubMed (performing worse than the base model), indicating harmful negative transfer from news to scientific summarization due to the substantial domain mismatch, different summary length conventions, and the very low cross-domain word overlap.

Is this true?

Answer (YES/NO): NO